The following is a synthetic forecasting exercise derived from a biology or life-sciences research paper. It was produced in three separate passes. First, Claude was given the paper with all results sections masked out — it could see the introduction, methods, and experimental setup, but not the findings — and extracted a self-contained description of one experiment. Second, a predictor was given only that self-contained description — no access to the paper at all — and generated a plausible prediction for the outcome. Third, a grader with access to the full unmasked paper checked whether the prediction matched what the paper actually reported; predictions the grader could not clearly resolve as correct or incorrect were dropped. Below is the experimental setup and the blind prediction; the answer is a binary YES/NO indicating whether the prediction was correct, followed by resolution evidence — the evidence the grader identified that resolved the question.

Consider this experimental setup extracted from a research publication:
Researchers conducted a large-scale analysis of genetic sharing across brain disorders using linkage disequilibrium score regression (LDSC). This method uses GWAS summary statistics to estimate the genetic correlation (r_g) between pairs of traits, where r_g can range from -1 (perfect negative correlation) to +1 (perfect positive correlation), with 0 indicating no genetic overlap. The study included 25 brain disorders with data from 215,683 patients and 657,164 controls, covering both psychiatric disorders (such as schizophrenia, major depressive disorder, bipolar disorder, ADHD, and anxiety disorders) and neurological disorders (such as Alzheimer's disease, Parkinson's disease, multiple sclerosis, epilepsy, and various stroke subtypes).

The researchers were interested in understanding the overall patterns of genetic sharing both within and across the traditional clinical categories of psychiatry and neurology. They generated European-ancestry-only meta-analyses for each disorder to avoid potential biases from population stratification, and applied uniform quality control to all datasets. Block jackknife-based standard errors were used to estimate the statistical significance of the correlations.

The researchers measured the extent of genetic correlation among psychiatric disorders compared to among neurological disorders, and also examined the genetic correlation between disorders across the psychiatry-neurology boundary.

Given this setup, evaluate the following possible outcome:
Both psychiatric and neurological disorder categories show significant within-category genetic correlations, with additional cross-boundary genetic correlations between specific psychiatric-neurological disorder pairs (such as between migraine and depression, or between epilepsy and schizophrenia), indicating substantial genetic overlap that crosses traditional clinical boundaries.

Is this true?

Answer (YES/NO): NO